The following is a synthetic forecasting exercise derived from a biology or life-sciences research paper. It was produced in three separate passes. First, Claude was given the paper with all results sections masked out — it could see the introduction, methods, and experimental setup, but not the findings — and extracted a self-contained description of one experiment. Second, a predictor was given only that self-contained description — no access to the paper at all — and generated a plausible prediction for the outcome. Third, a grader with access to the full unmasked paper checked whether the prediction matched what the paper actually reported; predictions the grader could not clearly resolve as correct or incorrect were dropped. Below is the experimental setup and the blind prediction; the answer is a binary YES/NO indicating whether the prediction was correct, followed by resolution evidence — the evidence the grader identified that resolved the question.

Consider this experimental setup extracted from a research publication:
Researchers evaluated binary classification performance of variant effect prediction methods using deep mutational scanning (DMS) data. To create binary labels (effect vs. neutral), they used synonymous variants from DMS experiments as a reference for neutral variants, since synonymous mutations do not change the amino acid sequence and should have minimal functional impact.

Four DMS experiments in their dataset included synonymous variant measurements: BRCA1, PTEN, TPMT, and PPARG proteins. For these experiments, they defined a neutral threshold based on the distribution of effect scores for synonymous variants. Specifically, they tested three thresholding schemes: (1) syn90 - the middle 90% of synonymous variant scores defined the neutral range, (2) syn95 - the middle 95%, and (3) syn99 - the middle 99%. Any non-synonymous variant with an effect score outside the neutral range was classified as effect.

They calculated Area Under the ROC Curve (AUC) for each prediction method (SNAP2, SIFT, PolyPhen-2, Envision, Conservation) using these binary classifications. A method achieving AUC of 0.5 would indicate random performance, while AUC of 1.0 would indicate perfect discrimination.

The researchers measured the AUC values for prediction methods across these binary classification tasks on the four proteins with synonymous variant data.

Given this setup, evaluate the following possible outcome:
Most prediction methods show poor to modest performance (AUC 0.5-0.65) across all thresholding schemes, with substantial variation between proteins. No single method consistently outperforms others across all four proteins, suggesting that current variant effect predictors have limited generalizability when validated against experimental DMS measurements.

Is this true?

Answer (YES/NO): NO